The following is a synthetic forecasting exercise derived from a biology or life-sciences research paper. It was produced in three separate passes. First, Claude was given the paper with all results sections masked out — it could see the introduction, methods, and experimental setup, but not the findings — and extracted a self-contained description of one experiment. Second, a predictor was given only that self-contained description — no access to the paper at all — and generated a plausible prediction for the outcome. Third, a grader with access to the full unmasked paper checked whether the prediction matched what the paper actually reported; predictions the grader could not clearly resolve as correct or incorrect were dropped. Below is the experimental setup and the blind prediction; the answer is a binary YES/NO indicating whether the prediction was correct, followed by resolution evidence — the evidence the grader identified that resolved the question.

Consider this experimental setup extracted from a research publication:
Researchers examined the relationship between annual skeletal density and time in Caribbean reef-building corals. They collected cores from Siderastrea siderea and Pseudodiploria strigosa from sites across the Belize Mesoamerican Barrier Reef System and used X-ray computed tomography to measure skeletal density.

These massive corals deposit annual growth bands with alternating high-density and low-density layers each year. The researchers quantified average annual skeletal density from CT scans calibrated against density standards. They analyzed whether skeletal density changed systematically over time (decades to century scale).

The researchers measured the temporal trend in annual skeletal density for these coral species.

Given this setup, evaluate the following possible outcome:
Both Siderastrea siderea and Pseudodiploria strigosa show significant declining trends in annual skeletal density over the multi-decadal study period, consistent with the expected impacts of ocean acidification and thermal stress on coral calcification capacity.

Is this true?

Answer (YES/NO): NO